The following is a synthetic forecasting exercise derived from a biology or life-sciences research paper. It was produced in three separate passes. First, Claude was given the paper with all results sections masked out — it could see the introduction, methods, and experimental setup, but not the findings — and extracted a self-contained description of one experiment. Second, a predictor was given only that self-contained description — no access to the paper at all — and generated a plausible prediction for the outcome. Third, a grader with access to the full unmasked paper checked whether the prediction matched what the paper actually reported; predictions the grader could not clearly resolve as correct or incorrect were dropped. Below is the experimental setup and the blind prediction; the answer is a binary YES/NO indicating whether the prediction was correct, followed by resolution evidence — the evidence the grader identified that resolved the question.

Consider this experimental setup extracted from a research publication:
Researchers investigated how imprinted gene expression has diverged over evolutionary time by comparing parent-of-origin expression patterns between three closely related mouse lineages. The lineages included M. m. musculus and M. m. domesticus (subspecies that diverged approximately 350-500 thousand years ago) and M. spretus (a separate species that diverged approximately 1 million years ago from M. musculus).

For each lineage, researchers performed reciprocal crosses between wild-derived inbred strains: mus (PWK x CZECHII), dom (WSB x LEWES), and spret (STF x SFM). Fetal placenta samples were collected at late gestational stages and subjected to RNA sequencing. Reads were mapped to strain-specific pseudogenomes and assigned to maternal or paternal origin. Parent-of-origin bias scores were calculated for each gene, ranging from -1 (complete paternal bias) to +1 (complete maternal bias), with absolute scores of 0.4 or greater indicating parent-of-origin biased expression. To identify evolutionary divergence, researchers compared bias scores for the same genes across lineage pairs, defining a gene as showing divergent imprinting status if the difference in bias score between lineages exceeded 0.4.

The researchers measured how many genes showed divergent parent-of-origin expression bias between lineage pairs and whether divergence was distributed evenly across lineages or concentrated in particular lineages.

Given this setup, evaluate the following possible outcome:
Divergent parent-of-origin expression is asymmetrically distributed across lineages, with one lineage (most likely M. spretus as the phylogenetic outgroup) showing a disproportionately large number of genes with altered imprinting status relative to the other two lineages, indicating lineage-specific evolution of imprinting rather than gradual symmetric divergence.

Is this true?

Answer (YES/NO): NO